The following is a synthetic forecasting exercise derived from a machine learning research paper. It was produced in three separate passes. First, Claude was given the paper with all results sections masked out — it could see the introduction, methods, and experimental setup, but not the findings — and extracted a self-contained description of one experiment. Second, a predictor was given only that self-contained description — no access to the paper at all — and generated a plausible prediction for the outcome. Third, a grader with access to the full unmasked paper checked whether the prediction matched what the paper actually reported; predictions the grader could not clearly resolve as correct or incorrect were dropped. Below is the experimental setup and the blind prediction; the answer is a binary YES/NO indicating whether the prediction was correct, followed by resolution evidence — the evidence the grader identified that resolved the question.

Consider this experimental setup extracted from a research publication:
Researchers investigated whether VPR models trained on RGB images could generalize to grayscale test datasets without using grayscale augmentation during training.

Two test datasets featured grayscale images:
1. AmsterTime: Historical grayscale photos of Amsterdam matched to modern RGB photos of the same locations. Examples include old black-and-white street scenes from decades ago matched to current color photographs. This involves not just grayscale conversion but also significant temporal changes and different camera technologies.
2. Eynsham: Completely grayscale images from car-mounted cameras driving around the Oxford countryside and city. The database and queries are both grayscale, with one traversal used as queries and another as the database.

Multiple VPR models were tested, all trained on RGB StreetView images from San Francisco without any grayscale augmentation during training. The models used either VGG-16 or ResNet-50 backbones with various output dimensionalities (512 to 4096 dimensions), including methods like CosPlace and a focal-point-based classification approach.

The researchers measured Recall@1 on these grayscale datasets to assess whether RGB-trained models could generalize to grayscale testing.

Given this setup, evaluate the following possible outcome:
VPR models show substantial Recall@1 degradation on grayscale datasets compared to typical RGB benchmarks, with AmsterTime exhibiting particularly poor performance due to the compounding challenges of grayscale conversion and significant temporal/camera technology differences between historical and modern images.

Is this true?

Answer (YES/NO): NO